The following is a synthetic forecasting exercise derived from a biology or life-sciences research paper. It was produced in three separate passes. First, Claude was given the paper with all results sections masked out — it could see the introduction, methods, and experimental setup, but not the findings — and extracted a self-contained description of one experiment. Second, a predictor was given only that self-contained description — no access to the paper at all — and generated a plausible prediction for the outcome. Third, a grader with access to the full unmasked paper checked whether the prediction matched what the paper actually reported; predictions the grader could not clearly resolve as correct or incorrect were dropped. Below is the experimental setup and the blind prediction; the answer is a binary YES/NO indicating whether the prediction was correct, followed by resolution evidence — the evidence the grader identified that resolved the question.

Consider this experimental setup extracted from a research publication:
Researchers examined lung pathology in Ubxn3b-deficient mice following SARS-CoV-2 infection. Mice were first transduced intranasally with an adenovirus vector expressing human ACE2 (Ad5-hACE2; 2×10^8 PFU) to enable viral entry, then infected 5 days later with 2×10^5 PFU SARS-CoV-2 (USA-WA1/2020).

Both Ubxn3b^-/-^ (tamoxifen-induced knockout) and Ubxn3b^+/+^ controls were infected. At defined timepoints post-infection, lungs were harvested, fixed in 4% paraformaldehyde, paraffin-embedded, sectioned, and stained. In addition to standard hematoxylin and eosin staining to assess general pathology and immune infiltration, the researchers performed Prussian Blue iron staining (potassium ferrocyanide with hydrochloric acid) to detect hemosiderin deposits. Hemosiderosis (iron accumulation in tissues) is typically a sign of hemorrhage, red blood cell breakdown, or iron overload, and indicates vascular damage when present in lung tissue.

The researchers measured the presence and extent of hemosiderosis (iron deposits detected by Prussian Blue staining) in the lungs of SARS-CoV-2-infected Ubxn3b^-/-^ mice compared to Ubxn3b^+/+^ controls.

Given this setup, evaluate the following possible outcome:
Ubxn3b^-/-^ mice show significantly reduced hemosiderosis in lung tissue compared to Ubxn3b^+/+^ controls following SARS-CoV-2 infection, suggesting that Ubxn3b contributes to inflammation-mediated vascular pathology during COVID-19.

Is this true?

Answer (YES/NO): NO